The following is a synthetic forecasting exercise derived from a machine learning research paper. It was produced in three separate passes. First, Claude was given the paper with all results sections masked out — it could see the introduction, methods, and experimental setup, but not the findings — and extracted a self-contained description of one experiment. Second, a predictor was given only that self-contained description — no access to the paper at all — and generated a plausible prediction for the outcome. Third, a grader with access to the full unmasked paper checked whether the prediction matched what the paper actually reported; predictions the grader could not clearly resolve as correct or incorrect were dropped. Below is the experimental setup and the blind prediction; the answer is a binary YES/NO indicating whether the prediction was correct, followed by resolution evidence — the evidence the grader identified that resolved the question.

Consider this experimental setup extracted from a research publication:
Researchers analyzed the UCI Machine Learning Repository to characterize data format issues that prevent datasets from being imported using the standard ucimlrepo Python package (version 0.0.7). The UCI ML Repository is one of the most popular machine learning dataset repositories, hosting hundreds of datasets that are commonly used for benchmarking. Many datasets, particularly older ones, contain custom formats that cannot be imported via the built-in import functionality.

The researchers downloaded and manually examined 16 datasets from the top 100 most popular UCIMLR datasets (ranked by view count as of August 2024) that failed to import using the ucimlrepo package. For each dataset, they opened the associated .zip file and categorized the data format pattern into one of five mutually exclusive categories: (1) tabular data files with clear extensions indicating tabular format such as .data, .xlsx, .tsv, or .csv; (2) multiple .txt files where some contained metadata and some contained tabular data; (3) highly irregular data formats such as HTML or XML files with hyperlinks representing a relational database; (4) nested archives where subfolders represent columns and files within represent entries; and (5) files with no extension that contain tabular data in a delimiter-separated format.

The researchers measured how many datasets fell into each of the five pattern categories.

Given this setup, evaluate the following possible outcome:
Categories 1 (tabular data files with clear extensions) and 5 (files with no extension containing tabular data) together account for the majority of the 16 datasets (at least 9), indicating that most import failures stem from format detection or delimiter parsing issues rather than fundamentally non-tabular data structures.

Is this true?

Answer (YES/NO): NO